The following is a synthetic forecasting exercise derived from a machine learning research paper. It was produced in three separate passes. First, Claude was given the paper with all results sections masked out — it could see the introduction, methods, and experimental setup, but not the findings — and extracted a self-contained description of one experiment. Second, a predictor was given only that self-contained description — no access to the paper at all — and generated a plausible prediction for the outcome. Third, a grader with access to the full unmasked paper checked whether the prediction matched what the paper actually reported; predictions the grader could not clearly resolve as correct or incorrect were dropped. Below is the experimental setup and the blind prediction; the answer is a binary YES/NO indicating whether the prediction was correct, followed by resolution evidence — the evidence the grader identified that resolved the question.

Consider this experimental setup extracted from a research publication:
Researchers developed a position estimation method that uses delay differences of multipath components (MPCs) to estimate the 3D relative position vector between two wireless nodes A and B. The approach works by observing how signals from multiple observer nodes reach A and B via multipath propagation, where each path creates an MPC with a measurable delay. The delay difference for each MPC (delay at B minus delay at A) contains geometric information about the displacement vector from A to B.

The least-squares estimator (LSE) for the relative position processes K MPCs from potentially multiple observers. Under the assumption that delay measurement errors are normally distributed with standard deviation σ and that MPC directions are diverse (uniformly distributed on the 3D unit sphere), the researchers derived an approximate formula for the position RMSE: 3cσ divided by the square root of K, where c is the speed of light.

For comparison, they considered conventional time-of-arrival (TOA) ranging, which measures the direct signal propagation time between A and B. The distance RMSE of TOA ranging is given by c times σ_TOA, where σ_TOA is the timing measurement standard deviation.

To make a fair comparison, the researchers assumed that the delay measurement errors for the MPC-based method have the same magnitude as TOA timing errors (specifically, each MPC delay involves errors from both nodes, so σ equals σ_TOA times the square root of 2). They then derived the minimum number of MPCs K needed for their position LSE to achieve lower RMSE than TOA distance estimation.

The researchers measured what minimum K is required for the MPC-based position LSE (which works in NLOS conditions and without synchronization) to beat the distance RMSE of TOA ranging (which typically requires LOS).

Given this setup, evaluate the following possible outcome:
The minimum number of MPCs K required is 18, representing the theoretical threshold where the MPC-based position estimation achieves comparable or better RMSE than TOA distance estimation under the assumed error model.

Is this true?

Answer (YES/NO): NO